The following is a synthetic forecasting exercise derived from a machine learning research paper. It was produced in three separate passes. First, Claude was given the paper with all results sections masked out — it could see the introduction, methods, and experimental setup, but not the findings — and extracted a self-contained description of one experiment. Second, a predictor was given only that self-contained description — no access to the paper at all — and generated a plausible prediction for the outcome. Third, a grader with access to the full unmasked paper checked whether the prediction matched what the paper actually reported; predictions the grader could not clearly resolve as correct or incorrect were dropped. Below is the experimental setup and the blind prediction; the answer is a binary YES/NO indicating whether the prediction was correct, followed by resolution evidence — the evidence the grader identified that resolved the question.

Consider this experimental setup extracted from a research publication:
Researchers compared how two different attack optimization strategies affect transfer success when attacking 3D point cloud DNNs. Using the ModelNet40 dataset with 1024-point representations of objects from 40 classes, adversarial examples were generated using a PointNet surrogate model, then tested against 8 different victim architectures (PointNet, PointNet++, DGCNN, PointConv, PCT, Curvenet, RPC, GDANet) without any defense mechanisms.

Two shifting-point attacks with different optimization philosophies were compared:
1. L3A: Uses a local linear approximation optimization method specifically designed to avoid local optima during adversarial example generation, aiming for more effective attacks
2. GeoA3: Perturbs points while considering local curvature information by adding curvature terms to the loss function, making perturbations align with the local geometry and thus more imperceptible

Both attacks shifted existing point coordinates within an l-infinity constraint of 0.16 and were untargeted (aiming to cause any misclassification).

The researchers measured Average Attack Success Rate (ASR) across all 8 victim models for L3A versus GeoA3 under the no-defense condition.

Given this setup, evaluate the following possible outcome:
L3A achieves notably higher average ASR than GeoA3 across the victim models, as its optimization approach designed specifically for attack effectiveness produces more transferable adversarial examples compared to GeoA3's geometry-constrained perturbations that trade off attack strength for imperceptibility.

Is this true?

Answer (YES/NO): YES